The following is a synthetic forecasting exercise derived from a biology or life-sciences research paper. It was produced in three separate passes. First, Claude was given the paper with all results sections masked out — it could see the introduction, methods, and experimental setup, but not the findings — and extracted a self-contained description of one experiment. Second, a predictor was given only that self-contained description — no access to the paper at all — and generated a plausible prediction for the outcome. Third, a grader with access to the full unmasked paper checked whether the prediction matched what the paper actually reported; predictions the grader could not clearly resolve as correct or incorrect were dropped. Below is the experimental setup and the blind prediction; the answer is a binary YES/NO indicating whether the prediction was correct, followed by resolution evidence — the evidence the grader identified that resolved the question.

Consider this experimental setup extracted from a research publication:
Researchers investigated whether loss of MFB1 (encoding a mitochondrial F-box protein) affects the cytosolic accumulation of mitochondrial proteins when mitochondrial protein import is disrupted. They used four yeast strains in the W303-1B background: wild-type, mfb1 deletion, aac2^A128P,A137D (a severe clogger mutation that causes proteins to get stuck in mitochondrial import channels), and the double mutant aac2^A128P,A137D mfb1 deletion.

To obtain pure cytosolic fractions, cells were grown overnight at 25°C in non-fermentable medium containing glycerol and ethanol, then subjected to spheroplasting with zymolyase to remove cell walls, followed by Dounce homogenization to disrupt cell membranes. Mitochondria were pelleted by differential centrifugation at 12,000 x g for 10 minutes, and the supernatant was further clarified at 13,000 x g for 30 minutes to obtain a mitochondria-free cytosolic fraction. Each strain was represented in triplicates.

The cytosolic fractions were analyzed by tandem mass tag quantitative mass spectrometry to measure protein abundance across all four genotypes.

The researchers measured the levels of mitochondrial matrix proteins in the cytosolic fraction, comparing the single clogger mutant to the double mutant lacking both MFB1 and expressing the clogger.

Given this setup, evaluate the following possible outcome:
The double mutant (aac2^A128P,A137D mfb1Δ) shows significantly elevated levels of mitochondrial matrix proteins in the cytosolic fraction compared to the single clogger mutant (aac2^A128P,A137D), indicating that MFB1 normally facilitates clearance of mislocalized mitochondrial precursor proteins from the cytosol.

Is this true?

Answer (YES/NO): NO